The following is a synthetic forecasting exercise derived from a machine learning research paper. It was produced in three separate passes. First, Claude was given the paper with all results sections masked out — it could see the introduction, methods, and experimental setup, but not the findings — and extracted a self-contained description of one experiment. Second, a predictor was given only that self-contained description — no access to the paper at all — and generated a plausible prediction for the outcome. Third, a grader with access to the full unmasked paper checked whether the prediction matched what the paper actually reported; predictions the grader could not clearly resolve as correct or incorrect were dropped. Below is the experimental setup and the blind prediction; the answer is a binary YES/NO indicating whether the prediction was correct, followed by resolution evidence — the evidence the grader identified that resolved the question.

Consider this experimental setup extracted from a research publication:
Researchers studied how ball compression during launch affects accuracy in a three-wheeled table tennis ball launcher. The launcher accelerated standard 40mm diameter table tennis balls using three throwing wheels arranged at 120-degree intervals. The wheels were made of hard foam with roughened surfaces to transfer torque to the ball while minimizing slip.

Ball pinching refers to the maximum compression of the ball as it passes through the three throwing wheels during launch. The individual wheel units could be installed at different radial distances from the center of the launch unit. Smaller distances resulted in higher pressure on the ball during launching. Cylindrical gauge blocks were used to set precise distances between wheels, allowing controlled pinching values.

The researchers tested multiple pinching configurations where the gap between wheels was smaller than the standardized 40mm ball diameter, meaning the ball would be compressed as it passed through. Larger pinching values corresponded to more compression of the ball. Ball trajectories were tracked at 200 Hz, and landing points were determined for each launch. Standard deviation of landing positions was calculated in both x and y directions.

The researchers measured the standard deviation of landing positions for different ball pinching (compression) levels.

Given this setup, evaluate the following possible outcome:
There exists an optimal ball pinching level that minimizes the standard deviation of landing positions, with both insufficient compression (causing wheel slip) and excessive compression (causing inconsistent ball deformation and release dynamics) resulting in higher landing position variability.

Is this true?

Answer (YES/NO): YES